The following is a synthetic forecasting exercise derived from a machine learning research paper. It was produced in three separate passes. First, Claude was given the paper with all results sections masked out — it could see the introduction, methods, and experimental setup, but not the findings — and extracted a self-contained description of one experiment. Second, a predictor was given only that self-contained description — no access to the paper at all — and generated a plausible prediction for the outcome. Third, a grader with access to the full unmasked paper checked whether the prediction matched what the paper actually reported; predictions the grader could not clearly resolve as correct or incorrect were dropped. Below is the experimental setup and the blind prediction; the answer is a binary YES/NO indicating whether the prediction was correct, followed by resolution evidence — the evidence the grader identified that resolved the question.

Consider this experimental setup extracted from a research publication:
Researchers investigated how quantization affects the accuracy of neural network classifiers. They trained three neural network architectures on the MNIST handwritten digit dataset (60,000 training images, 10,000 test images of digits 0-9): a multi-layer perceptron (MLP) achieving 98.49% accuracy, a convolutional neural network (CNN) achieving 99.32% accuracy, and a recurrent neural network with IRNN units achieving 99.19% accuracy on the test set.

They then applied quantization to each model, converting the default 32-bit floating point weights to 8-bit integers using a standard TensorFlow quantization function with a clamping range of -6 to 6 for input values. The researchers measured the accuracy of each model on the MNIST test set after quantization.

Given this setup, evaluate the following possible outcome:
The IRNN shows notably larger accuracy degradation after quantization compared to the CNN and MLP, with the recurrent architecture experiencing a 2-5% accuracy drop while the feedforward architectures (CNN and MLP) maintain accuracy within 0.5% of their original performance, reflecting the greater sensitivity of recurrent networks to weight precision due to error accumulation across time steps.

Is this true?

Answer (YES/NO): NO